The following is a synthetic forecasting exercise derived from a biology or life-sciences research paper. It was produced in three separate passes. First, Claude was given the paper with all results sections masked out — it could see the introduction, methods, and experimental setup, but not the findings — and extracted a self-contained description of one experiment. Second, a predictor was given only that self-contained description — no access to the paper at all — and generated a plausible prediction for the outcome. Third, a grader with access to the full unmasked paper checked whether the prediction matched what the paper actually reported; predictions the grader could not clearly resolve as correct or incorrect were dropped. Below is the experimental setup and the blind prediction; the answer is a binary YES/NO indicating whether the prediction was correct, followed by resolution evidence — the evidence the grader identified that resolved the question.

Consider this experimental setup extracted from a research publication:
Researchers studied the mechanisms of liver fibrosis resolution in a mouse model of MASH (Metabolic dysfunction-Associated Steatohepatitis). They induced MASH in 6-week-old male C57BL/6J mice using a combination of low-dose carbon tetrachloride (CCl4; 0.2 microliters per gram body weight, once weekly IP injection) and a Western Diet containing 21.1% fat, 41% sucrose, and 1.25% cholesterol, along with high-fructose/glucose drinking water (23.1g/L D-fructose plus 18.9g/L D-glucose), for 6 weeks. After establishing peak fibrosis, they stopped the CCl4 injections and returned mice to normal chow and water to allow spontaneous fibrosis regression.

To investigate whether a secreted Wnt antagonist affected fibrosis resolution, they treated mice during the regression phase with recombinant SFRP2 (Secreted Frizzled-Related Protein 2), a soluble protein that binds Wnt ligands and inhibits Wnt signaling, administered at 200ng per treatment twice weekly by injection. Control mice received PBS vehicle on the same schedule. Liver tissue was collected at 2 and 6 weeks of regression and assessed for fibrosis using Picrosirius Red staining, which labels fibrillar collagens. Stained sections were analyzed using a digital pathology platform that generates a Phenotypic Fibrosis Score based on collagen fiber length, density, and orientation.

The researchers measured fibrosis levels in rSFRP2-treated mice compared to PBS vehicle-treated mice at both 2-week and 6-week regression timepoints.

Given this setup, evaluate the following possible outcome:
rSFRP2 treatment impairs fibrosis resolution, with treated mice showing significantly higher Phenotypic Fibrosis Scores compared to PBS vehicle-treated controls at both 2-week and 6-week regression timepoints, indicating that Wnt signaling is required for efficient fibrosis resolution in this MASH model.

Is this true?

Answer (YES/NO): NO